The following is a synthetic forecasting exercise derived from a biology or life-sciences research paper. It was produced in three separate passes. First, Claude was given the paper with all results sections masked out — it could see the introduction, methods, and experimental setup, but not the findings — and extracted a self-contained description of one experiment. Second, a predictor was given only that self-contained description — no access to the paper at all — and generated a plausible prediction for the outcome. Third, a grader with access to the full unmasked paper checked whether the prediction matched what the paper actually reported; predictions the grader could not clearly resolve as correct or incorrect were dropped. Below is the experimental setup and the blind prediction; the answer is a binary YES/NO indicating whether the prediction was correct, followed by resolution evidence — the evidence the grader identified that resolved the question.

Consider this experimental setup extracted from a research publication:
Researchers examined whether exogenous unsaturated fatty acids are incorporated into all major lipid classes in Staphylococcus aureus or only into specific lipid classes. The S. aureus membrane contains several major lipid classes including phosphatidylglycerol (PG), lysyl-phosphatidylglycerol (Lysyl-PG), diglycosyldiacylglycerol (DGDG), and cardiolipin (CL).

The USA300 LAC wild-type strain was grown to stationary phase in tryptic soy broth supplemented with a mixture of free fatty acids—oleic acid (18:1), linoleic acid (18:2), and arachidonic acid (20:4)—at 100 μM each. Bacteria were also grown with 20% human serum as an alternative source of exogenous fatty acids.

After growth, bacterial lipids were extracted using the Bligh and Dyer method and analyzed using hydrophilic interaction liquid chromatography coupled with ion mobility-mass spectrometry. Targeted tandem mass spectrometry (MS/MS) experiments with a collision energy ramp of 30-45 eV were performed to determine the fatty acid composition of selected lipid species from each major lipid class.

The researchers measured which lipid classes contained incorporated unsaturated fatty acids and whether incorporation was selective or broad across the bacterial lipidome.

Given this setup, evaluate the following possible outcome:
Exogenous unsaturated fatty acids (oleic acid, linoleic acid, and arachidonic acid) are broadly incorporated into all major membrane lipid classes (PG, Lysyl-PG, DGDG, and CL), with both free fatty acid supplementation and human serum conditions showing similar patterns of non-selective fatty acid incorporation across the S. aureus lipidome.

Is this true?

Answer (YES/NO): YES